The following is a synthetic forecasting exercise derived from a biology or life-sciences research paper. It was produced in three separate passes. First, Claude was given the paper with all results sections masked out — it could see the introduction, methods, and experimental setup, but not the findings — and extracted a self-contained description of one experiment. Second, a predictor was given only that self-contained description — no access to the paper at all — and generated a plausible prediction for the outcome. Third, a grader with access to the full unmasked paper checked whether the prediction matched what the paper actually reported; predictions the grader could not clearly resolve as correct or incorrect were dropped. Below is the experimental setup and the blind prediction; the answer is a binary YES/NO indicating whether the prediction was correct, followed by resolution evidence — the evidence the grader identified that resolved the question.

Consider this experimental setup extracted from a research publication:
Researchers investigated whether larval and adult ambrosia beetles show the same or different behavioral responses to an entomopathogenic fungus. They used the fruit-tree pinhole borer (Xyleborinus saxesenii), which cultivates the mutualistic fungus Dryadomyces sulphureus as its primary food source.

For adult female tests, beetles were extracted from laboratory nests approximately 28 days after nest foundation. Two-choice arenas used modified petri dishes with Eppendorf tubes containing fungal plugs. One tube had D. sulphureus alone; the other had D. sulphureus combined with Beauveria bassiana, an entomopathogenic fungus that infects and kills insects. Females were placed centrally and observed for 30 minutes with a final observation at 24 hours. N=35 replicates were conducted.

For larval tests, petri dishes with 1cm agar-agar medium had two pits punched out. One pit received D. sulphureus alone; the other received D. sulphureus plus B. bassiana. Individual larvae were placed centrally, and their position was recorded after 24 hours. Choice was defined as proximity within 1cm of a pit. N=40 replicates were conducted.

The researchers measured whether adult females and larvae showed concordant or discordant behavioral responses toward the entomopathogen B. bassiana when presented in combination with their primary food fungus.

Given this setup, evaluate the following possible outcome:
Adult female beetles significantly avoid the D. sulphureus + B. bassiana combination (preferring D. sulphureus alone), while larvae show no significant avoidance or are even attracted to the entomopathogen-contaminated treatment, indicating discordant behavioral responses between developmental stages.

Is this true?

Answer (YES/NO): NO